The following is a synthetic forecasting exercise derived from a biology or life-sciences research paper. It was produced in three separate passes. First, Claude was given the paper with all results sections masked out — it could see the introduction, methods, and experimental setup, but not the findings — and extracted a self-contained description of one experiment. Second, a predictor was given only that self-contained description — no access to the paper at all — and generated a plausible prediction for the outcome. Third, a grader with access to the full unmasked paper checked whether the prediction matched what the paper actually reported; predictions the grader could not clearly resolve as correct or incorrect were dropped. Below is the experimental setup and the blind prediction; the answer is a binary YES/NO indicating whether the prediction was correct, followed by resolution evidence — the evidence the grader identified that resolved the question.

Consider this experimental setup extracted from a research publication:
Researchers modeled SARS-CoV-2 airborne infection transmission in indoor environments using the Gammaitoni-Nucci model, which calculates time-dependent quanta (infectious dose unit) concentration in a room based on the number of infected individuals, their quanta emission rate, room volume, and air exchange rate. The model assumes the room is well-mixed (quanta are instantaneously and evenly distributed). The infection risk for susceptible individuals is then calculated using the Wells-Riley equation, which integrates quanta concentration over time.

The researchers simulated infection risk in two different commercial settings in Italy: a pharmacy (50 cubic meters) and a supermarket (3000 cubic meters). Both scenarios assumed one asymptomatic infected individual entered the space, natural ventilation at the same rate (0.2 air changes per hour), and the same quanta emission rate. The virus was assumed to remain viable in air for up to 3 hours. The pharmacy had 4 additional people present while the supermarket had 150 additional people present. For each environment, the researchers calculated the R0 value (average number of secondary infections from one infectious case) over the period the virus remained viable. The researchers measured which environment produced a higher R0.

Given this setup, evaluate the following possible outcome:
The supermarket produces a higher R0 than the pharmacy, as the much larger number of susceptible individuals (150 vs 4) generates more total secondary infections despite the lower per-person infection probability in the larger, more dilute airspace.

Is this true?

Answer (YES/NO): NO